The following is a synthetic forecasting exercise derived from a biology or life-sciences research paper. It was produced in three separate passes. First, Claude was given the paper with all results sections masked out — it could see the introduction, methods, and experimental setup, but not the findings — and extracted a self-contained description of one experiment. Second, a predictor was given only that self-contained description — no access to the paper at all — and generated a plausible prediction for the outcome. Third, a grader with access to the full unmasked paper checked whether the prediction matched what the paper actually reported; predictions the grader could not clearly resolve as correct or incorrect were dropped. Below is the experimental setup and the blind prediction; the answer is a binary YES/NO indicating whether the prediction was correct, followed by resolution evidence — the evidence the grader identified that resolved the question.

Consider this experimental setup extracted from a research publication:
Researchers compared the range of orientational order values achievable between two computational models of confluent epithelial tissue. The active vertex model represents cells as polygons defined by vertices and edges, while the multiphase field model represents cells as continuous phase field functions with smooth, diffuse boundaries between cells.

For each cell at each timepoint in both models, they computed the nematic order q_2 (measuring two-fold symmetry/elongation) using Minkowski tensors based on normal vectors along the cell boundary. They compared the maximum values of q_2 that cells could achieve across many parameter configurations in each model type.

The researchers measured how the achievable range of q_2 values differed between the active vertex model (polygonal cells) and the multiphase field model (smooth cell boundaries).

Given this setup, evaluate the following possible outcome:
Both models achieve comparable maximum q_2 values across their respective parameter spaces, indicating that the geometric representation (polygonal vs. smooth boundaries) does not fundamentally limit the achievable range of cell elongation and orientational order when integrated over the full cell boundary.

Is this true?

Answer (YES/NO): NO